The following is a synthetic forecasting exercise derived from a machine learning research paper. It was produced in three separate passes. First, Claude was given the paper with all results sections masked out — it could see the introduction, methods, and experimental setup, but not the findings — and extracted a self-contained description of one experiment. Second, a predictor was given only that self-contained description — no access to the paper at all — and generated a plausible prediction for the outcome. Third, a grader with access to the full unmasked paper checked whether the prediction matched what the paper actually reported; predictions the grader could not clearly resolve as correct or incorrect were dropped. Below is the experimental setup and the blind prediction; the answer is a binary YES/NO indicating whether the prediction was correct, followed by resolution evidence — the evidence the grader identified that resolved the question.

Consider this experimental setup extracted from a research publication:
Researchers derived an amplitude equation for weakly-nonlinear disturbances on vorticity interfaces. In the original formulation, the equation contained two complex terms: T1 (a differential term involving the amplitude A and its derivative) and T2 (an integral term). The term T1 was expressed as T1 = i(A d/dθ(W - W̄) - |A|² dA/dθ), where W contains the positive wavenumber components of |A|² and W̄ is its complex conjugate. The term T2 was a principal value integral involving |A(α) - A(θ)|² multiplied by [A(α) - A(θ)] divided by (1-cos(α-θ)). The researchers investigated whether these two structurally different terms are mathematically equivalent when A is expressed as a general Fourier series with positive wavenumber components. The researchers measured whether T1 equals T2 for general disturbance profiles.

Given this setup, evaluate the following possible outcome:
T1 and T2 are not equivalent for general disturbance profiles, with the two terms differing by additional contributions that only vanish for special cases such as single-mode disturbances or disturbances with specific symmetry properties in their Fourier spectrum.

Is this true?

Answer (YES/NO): NO